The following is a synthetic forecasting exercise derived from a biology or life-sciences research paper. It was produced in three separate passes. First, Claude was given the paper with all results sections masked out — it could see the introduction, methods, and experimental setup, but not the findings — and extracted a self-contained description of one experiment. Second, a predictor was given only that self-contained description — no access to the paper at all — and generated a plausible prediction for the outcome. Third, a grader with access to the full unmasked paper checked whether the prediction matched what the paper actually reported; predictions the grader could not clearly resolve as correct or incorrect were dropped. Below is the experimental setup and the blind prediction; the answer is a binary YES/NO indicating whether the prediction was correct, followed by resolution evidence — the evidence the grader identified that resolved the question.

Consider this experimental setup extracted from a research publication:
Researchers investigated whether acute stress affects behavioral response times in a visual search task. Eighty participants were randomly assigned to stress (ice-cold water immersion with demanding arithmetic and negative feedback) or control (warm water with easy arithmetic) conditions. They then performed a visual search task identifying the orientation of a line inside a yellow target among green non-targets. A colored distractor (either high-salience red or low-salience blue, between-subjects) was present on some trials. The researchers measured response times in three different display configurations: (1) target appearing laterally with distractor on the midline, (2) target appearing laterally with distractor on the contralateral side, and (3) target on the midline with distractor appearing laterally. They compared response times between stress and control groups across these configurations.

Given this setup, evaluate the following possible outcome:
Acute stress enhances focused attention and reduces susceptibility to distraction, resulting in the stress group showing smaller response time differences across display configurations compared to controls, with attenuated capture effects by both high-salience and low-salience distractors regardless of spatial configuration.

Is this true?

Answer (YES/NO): NO